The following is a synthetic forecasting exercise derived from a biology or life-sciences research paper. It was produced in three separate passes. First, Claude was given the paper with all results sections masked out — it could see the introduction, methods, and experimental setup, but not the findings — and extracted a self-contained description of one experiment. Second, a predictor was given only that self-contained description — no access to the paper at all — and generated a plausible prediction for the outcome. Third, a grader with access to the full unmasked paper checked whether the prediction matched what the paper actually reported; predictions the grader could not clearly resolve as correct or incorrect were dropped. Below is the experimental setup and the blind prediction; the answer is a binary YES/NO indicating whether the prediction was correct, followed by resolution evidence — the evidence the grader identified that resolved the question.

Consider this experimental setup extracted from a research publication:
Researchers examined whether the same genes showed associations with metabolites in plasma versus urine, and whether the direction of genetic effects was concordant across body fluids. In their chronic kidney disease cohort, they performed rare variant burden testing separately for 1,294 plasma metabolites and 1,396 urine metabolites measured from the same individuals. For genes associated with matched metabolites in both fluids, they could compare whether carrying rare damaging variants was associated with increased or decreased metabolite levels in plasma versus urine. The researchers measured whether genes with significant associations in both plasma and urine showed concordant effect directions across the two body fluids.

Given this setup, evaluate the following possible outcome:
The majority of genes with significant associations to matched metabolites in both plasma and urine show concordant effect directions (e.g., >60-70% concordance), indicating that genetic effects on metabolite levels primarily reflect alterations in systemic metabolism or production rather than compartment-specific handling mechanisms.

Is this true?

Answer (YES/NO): YES